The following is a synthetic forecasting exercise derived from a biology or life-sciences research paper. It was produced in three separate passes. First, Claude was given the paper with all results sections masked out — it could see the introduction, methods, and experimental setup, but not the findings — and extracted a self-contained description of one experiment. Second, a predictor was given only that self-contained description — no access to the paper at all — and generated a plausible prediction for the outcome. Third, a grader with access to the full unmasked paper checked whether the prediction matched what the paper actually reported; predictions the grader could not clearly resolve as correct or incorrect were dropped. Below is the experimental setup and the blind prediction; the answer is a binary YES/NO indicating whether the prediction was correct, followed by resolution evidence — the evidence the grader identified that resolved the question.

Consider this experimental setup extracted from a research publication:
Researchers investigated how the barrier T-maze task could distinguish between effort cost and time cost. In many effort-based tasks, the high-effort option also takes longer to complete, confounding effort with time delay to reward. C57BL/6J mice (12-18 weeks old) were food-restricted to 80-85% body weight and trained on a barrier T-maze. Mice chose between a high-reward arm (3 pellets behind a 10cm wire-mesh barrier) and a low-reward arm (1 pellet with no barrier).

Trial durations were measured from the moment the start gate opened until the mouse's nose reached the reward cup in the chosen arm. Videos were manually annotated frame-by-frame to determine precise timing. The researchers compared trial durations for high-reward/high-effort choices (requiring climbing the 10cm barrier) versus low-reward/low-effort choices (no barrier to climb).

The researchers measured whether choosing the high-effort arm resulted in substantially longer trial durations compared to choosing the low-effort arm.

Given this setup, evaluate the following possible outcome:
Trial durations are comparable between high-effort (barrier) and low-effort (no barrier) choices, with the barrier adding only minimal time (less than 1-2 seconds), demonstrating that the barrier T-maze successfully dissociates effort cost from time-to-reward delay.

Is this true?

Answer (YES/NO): YES